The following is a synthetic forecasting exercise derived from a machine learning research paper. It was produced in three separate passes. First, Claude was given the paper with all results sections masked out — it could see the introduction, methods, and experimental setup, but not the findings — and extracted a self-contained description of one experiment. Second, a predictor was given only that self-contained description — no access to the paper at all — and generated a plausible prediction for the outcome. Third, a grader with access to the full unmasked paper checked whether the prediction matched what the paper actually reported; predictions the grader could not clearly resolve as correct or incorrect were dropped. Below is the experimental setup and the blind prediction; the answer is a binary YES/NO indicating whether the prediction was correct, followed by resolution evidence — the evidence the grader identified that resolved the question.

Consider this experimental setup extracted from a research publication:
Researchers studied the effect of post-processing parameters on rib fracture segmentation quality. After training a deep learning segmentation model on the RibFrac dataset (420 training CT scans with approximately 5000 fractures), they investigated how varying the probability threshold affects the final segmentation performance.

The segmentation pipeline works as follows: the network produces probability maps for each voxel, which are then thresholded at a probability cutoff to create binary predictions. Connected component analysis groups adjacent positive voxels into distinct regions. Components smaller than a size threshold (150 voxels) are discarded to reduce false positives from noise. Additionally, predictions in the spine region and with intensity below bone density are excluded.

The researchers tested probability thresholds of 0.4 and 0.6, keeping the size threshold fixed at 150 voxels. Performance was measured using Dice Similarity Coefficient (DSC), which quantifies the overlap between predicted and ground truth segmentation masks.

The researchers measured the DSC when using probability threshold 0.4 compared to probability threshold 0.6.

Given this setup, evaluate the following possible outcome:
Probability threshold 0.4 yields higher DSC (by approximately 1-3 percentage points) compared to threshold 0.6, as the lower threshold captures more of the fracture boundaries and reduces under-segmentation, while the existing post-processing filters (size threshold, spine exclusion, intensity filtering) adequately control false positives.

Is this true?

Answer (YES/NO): NO